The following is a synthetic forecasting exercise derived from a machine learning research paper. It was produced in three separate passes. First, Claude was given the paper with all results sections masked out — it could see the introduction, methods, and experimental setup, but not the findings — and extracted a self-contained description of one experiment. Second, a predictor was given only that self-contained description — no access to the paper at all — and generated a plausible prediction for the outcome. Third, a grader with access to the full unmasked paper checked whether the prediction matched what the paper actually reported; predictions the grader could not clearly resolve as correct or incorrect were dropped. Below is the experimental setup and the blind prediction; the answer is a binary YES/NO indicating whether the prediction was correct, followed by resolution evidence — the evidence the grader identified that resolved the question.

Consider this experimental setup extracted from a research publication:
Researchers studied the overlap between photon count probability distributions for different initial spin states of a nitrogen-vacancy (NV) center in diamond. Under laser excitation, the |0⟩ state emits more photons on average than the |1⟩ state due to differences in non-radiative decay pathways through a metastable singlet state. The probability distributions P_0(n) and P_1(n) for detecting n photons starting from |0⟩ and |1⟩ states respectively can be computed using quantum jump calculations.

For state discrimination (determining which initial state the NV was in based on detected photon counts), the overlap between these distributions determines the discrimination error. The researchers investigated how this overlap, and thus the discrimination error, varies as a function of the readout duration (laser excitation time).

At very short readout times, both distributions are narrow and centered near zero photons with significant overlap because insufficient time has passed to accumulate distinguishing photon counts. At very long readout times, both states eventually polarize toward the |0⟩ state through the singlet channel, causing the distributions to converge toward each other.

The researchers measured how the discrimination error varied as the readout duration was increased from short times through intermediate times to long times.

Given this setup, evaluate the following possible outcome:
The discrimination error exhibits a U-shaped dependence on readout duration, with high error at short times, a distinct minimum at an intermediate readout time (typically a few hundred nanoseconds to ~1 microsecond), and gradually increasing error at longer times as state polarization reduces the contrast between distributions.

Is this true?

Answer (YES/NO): YES